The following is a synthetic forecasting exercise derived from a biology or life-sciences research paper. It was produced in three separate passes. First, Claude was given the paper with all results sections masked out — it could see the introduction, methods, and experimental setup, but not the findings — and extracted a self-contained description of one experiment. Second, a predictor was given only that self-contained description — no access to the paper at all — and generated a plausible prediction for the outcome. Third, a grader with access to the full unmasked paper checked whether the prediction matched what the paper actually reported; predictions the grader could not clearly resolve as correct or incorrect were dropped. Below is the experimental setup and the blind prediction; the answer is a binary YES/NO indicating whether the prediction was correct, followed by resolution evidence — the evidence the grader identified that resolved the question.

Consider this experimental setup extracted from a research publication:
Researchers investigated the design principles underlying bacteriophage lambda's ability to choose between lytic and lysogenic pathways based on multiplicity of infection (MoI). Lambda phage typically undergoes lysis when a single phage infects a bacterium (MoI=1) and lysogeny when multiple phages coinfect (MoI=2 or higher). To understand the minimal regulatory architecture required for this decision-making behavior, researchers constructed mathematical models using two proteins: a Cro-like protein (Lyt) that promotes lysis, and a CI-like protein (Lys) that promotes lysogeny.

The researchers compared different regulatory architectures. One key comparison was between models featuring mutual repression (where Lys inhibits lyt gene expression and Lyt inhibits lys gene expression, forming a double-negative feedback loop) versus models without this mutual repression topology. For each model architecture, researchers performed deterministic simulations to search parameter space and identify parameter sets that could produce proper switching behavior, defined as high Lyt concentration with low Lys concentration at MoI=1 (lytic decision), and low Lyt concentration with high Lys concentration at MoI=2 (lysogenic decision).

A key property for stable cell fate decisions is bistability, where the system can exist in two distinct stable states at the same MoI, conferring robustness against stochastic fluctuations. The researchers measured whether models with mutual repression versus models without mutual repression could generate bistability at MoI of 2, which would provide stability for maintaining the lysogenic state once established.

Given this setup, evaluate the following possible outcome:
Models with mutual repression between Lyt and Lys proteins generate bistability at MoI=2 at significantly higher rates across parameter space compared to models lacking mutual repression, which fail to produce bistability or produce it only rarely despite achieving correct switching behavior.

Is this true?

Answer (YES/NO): YES